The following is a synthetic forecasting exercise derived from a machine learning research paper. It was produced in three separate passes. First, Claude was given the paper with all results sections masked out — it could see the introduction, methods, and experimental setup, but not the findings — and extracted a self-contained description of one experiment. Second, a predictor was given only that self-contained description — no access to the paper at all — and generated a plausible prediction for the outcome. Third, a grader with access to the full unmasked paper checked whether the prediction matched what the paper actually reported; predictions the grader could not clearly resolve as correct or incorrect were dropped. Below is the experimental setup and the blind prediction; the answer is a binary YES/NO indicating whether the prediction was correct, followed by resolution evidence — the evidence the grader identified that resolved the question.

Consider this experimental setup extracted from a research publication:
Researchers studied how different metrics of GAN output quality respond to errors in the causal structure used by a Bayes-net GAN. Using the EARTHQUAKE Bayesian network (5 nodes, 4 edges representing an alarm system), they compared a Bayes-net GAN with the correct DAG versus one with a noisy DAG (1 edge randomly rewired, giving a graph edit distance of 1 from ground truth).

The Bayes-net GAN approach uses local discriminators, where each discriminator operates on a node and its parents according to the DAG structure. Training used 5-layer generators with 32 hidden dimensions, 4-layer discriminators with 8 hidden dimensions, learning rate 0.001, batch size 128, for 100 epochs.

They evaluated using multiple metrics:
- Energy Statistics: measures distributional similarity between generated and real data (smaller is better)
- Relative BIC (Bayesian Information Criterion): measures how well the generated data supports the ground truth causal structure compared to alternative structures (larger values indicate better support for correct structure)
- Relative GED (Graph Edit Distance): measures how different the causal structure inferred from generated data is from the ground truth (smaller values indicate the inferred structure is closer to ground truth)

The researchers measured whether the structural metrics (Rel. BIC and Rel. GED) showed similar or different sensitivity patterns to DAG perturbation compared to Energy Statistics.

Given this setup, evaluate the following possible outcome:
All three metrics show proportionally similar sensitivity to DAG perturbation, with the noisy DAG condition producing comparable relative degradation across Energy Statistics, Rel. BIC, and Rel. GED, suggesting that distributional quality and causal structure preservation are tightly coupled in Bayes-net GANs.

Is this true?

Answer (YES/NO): NO